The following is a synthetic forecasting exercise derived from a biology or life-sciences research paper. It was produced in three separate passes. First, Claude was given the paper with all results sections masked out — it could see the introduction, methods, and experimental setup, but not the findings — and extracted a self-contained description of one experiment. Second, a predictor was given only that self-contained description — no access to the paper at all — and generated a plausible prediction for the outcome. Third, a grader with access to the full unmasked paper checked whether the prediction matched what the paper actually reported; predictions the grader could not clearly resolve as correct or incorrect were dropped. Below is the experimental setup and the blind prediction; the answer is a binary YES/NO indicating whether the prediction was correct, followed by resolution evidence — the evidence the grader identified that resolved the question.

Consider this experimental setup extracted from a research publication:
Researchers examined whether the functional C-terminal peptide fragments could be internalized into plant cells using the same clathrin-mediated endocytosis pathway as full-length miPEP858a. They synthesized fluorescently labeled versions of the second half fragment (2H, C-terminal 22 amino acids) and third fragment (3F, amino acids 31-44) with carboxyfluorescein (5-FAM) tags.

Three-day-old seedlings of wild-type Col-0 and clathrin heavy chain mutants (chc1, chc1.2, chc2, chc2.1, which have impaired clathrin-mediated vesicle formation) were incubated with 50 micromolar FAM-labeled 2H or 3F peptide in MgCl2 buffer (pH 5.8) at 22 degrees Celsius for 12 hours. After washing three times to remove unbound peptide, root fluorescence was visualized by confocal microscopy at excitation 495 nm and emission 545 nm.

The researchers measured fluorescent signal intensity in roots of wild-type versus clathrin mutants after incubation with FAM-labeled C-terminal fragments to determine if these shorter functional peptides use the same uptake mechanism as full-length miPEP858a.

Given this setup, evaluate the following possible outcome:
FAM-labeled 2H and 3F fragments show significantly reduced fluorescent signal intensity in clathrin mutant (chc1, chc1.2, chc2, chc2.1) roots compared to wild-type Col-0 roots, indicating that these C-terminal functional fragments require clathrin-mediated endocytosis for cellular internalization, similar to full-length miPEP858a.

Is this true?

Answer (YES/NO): YES